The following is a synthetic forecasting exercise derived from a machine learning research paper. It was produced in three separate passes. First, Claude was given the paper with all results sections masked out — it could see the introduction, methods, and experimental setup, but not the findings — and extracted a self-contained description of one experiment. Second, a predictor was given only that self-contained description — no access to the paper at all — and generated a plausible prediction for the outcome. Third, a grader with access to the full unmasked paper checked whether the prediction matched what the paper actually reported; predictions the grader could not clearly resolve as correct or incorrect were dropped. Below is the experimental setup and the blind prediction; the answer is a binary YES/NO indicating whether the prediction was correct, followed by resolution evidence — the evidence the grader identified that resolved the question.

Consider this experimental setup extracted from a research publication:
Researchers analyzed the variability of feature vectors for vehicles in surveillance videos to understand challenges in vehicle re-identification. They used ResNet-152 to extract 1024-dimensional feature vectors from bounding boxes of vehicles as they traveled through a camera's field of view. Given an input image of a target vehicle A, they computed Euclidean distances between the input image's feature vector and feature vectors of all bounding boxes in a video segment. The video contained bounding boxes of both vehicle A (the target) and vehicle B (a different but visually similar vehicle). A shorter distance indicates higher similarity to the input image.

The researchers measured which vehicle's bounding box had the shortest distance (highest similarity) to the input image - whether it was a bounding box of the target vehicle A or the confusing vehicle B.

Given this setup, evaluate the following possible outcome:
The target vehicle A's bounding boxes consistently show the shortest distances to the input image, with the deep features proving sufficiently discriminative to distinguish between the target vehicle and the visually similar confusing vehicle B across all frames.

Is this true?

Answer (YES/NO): NO